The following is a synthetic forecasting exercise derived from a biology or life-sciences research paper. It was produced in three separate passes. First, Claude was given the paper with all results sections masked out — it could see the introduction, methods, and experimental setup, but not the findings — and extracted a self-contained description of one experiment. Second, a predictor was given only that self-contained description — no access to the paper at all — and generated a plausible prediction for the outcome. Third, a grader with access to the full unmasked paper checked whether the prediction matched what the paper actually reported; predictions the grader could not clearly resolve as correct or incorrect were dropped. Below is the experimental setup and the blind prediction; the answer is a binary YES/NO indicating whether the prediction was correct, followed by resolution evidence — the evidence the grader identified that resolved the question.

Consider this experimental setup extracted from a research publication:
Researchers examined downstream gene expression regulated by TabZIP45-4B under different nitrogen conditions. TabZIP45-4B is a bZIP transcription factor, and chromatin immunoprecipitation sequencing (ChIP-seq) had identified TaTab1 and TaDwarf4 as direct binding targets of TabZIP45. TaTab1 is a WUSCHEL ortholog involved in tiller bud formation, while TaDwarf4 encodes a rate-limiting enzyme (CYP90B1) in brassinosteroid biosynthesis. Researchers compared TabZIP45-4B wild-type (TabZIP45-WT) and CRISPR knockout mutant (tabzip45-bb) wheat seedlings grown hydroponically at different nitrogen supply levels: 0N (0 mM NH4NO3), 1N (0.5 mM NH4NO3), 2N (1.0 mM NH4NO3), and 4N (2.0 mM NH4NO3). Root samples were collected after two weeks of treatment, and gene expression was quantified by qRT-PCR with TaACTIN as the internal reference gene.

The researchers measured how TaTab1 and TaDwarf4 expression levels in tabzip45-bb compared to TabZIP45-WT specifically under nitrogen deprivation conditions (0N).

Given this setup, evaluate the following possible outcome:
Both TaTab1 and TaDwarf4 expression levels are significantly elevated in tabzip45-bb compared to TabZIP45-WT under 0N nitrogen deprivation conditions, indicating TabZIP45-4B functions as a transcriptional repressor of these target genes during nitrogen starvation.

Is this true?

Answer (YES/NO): NO